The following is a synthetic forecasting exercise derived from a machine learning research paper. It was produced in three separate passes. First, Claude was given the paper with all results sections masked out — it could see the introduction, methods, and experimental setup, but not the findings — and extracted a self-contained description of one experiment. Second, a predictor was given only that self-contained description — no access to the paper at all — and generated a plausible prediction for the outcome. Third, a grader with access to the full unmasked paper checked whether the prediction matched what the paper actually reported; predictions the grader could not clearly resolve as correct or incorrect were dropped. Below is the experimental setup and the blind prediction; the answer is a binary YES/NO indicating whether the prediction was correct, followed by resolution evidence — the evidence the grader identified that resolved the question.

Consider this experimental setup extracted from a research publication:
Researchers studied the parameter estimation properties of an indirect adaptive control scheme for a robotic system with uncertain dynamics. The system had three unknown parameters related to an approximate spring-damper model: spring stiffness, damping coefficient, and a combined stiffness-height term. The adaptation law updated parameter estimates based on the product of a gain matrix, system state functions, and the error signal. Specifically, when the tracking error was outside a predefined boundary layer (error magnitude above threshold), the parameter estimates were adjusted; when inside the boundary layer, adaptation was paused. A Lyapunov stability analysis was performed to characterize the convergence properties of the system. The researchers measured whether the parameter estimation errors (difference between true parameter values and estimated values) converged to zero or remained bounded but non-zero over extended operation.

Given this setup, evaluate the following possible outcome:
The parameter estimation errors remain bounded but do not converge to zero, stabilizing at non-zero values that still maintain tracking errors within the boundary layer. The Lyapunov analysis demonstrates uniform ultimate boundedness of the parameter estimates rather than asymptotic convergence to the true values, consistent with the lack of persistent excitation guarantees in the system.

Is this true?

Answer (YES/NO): YES